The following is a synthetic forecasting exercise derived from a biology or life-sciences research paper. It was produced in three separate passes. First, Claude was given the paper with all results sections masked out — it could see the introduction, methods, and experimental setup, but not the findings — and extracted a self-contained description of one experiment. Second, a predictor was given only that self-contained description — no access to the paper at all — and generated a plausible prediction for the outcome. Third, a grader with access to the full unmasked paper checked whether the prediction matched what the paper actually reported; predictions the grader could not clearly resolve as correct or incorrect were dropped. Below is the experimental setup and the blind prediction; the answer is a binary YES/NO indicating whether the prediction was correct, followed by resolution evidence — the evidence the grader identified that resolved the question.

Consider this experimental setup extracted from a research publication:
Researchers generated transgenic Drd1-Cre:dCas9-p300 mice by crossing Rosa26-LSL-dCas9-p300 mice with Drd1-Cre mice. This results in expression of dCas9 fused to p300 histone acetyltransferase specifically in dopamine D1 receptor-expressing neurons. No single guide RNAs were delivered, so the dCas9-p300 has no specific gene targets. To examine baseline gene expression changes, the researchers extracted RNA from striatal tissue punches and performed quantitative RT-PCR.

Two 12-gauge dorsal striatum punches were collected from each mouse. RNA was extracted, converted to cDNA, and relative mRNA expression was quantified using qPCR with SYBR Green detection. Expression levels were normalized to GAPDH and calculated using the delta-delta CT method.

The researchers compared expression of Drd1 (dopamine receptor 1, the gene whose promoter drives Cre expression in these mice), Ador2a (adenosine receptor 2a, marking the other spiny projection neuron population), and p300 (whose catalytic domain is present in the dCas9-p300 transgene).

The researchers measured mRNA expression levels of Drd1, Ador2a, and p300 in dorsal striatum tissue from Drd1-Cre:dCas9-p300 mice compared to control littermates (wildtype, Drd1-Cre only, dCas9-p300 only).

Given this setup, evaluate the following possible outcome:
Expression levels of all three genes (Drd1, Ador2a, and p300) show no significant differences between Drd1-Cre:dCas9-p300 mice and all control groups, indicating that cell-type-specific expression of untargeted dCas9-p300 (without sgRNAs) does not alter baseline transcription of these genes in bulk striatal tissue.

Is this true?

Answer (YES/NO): NO